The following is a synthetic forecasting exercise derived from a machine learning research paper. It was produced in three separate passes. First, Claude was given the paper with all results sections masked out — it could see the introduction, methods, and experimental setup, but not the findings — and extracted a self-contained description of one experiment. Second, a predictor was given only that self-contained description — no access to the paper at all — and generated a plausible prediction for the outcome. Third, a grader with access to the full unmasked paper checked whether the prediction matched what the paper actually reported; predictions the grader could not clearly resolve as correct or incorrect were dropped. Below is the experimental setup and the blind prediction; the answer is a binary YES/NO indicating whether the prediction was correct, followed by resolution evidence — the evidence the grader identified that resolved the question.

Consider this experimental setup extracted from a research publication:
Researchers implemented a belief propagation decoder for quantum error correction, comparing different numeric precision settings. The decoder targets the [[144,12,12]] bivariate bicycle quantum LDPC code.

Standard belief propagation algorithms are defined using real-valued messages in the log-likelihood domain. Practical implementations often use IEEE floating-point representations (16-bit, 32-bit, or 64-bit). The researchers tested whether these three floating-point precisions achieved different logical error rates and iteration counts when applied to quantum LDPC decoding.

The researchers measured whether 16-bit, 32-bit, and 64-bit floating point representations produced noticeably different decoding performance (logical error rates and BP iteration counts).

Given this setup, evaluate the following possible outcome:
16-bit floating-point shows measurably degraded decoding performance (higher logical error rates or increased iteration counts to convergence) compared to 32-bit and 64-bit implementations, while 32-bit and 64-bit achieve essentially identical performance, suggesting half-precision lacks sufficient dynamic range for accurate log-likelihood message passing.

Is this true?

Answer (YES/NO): NO